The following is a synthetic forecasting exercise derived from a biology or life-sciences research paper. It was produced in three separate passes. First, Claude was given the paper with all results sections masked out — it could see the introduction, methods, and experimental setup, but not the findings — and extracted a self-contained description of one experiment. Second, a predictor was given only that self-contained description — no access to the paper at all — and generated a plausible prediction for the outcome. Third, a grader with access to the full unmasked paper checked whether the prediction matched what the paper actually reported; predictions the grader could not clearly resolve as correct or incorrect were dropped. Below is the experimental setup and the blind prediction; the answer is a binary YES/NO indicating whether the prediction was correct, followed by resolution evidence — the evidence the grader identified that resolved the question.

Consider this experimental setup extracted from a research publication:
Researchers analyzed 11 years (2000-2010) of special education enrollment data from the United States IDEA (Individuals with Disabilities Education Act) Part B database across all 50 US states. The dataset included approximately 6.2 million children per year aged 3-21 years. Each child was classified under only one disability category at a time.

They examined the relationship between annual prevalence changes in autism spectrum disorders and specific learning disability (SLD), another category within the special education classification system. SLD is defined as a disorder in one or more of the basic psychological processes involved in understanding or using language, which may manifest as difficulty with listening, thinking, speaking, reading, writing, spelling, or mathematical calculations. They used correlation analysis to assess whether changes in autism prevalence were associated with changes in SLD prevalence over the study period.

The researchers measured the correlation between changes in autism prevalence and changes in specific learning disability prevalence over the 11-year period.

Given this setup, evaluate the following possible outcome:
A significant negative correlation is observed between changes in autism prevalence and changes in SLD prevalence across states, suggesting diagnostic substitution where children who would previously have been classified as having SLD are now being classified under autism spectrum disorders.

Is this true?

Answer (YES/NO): YES